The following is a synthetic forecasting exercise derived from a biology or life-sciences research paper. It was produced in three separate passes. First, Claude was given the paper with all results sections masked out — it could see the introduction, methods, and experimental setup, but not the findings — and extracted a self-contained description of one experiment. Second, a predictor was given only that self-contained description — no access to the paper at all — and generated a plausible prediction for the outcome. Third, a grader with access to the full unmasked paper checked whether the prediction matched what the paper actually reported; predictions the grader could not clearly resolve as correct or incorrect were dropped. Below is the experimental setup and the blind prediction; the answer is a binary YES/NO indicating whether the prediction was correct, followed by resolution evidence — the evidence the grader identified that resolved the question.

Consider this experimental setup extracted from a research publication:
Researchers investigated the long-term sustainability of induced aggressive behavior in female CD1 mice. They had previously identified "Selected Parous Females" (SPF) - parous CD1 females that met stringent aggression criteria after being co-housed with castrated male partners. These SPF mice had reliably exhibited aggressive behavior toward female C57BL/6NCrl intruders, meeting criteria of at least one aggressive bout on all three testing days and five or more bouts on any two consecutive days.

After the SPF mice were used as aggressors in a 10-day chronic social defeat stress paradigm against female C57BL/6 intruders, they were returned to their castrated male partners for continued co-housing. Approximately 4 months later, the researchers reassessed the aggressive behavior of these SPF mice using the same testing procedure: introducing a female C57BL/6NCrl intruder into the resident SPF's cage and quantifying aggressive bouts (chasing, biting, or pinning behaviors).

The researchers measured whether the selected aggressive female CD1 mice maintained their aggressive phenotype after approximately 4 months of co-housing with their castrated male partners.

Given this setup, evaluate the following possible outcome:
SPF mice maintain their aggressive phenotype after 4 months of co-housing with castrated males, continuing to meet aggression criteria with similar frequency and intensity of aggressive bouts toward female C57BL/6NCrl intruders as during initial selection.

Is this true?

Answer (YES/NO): YES